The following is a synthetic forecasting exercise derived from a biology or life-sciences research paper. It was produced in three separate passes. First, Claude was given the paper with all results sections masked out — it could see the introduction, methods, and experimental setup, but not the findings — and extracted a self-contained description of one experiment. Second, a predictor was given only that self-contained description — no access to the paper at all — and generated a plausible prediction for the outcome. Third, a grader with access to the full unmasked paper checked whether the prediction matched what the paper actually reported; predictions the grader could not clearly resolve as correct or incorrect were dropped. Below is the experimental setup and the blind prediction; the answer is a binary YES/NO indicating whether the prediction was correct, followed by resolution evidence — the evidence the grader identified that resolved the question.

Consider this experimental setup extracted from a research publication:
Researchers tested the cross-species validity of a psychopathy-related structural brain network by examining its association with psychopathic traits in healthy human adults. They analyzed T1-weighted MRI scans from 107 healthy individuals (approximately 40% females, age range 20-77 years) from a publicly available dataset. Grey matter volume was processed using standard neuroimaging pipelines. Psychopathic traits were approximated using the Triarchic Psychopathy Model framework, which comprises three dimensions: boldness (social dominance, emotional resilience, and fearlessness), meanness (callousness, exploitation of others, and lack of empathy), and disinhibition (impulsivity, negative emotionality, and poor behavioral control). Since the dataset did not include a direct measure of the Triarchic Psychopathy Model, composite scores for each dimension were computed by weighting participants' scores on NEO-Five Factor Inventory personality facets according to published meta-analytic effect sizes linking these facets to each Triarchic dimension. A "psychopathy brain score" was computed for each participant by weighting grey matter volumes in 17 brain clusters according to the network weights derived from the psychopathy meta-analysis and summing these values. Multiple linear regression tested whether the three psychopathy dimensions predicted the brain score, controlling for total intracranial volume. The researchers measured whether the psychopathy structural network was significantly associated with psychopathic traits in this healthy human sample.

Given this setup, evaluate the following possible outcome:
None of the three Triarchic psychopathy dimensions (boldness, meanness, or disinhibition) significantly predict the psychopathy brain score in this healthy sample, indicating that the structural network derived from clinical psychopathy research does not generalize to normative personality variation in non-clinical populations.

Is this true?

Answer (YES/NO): NO